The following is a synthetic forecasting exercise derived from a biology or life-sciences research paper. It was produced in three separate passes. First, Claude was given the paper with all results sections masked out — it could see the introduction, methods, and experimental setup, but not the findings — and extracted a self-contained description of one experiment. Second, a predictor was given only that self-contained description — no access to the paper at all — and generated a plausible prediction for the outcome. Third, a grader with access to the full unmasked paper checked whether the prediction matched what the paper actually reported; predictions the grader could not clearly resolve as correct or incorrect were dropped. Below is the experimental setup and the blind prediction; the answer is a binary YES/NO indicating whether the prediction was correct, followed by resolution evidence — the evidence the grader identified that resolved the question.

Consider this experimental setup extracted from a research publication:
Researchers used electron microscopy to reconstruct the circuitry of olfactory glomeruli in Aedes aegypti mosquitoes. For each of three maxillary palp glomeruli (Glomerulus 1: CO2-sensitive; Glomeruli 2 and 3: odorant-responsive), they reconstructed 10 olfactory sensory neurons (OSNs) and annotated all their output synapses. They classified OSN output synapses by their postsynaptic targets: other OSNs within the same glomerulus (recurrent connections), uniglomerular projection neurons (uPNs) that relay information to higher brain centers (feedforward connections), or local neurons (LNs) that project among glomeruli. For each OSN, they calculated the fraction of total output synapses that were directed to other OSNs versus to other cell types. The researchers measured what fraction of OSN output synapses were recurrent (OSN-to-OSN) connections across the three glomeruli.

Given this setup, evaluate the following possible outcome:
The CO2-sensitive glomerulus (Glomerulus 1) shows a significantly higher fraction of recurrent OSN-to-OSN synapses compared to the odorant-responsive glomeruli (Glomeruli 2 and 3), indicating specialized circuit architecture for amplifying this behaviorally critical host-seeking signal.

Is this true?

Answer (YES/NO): YES